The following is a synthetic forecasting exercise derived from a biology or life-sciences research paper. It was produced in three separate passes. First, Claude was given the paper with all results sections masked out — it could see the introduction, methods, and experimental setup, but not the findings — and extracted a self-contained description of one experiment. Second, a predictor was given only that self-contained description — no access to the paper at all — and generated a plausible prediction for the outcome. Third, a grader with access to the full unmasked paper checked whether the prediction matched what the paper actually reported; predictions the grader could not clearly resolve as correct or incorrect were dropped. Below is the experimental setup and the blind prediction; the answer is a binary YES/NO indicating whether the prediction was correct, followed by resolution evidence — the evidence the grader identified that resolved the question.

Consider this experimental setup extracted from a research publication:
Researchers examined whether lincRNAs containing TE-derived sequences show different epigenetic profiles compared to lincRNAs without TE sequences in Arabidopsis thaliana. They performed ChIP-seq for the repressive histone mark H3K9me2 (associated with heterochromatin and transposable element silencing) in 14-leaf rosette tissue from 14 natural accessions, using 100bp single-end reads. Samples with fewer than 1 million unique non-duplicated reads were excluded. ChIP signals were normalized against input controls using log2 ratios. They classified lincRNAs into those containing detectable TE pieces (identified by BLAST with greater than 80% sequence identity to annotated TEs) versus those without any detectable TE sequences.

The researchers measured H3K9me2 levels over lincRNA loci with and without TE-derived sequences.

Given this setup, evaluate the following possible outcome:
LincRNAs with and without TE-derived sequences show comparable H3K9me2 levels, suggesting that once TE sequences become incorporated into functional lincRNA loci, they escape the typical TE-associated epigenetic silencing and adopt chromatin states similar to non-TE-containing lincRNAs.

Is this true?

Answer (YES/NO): NO